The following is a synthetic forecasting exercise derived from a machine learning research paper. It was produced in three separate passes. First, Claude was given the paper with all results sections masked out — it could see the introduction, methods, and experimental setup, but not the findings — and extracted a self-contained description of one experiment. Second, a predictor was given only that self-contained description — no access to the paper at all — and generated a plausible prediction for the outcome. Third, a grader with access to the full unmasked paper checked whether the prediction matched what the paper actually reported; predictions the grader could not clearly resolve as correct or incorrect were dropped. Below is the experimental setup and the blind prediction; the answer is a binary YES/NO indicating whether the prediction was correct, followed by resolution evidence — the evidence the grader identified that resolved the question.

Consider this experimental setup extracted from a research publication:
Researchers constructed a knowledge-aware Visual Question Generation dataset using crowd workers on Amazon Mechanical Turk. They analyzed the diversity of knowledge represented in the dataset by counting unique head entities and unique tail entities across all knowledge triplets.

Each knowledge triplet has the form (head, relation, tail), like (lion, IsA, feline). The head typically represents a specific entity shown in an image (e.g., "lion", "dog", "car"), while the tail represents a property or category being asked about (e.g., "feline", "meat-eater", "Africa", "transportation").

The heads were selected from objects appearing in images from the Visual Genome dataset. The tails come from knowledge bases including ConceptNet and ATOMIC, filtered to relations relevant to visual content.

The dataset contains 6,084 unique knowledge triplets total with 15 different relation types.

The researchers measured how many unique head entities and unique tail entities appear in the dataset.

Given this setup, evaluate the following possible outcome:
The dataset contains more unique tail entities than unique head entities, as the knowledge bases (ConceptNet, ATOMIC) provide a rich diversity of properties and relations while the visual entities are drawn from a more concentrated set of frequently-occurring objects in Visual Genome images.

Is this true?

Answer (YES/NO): YES